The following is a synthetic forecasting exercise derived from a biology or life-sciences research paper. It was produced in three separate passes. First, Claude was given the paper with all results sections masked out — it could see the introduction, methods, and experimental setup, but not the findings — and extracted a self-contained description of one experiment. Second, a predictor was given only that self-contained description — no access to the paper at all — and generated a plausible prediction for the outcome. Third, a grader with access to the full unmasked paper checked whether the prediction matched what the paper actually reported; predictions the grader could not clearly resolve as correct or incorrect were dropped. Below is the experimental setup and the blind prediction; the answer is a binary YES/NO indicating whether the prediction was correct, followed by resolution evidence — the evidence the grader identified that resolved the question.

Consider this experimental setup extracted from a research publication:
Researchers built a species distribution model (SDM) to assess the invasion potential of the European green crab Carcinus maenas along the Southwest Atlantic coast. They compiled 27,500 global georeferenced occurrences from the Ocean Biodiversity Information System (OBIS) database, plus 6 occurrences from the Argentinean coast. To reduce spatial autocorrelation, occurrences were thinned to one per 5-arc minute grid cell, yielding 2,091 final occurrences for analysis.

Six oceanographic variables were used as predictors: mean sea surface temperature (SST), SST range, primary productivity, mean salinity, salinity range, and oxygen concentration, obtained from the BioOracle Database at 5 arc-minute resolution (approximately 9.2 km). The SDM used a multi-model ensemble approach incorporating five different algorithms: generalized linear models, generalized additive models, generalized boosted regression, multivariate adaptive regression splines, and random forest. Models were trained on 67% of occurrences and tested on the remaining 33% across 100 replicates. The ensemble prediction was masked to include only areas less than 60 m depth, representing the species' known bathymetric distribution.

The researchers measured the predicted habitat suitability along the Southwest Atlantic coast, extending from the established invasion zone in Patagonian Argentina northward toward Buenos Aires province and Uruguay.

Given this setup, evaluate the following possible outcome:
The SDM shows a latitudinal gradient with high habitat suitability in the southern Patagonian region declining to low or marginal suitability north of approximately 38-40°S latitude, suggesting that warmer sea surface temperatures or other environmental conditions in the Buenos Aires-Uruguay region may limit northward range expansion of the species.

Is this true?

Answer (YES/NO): NO